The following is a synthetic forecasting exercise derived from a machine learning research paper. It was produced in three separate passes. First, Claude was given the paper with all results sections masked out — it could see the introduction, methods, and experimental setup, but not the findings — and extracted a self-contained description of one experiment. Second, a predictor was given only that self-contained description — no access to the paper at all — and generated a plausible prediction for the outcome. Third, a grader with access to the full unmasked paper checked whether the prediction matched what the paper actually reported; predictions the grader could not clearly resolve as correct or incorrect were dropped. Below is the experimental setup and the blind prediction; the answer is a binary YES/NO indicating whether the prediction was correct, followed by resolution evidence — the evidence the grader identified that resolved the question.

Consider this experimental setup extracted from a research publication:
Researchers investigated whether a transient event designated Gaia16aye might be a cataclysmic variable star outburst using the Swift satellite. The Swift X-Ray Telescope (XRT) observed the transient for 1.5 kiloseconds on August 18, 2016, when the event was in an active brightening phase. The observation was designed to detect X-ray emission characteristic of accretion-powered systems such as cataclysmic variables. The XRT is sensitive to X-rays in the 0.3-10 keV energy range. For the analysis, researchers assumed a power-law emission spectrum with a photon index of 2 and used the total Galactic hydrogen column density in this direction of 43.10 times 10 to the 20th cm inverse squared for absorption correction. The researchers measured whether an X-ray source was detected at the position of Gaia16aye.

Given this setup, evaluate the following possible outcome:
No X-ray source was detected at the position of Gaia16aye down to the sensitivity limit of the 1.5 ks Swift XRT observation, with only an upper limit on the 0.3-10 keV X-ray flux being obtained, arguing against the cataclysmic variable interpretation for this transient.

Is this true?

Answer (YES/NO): YES